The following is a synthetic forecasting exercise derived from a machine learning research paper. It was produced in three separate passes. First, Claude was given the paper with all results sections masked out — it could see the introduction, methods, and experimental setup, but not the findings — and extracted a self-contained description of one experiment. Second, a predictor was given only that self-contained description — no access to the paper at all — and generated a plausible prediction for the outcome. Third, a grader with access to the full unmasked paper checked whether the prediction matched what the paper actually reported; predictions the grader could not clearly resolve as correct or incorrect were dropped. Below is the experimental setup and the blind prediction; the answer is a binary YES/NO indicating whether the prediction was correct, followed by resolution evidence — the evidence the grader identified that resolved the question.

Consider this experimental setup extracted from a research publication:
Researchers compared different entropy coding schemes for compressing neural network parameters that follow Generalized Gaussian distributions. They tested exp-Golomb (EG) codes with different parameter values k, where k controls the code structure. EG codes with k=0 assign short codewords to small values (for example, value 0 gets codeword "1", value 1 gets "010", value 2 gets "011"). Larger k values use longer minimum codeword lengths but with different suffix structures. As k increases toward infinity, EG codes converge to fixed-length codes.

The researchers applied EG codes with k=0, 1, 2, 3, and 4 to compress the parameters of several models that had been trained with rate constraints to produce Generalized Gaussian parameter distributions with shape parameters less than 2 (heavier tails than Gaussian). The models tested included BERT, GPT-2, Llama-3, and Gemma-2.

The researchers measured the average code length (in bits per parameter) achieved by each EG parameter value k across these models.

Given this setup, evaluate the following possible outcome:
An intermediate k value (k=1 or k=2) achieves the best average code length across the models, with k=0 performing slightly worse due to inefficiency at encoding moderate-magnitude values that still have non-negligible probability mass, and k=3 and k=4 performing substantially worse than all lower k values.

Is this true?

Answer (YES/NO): NO